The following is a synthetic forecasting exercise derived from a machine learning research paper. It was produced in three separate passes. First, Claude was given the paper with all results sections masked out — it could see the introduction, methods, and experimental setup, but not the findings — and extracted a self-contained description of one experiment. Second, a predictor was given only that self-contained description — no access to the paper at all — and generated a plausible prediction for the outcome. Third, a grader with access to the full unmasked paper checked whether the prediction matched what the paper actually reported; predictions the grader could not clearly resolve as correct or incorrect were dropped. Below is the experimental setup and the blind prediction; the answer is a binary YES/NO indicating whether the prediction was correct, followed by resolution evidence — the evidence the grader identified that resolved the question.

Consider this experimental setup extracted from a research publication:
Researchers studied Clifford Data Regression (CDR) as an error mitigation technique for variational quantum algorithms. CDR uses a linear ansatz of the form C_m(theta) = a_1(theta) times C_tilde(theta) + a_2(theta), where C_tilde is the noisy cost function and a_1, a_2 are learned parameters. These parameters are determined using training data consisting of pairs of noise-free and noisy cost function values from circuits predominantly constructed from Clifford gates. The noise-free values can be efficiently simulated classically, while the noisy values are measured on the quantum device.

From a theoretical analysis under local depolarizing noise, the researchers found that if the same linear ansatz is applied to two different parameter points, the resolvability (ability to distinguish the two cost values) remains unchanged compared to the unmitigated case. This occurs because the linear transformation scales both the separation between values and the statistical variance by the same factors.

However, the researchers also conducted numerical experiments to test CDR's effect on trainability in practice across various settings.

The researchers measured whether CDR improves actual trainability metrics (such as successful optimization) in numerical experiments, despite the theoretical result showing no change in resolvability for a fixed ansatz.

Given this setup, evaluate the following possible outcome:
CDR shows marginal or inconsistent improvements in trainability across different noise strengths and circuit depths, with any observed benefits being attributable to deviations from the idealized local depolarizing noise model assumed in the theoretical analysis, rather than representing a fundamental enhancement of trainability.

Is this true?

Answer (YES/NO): NO